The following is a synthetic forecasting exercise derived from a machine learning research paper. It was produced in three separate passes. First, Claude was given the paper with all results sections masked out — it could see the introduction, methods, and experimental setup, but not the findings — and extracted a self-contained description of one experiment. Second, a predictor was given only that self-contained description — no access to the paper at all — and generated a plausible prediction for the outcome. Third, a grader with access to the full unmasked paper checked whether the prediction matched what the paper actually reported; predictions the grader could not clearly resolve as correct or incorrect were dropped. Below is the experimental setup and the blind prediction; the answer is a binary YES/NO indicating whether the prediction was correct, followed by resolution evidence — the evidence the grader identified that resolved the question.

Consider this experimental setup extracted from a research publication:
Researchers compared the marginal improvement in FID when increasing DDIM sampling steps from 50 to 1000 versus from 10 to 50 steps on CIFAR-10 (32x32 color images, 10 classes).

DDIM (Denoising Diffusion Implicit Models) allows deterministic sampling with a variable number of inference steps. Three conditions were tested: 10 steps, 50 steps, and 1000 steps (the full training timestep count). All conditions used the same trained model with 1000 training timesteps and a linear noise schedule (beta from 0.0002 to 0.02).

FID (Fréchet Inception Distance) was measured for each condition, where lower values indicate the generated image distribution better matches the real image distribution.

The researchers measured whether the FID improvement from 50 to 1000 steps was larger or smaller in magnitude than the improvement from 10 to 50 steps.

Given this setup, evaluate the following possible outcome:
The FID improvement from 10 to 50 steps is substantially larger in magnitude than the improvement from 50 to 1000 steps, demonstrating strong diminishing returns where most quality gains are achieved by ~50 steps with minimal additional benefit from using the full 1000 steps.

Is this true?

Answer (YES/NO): YES